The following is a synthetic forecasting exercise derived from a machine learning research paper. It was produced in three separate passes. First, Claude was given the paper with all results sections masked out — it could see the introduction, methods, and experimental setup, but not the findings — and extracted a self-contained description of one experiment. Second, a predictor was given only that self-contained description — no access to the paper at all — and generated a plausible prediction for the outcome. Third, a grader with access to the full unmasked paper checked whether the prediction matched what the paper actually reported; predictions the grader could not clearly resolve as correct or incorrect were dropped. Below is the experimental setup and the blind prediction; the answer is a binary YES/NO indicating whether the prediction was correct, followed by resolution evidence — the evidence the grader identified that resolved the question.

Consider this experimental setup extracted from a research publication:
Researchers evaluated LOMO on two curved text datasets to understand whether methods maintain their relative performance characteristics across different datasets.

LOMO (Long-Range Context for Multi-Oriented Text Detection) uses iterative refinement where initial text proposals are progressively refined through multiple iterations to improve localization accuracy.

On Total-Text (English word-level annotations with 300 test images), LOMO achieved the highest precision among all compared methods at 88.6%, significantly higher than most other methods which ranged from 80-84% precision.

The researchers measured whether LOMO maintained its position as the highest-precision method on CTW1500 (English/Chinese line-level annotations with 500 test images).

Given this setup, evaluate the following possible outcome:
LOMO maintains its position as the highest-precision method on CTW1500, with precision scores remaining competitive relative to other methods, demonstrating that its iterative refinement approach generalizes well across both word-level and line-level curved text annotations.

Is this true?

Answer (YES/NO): YES